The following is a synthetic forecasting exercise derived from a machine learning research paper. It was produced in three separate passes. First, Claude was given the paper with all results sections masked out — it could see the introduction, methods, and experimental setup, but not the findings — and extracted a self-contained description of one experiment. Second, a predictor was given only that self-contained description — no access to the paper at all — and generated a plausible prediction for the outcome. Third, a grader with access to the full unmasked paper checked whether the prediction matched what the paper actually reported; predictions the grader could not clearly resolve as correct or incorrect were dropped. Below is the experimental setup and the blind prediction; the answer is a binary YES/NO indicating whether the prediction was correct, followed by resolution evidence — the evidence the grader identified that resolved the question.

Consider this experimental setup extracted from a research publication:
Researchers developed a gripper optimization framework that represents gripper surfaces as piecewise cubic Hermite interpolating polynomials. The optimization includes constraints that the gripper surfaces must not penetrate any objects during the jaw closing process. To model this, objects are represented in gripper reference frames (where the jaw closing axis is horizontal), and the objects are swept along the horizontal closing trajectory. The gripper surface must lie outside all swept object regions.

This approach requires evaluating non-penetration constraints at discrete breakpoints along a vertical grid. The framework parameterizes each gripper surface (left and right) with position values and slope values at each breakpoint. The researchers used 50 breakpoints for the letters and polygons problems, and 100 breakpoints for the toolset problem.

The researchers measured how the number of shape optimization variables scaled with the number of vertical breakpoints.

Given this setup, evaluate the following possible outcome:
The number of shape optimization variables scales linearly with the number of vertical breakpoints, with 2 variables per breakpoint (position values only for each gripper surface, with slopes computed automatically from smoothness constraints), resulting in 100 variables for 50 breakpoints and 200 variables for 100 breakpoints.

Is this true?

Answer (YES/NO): NO